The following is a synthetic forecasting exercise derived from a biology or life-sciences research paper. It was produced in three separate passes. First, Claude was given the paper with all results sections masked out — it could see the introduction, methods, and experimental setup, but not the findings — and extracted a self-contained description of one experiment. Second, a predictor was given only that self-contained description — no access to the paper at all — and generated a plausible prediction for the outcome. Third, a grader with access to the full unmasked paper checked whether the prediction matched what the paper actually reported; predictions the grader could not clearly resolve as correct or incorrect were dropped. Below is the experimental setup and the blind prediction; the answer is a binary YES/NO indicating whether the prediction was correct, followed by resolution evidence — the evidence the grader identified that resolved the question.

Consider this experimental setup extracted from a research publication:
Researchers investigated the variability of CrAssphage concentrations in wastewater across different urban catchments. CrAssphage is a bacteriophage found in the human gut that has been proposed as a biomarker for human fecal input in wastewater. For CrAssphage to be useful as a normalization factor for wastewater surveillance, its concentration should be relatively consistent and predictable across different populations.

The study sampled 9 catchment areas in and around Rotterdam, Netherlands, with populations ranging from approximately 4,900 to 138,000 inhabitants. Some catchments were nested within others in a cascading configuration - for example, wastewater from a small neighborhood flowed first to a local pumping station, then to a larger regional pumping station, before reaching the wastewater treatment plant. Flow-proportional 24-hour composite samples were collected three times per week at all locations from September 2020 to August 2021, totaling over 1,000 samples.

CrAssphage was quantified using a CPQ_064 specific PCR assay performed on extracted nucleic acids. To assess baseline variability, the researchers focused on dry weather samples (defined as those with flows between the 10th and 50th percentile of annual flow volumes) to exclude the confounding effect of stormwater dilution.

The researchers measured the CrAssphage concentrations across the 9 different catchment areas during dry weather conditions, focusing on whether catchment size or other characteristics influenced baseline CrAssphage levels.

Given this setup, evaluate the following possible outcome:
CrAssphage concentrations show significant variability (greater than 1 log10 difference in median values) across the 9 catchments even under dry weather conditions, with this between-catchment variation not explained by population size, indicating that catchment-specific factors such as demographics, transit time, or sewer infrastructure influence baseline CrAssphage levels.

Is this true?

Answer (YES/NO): NO